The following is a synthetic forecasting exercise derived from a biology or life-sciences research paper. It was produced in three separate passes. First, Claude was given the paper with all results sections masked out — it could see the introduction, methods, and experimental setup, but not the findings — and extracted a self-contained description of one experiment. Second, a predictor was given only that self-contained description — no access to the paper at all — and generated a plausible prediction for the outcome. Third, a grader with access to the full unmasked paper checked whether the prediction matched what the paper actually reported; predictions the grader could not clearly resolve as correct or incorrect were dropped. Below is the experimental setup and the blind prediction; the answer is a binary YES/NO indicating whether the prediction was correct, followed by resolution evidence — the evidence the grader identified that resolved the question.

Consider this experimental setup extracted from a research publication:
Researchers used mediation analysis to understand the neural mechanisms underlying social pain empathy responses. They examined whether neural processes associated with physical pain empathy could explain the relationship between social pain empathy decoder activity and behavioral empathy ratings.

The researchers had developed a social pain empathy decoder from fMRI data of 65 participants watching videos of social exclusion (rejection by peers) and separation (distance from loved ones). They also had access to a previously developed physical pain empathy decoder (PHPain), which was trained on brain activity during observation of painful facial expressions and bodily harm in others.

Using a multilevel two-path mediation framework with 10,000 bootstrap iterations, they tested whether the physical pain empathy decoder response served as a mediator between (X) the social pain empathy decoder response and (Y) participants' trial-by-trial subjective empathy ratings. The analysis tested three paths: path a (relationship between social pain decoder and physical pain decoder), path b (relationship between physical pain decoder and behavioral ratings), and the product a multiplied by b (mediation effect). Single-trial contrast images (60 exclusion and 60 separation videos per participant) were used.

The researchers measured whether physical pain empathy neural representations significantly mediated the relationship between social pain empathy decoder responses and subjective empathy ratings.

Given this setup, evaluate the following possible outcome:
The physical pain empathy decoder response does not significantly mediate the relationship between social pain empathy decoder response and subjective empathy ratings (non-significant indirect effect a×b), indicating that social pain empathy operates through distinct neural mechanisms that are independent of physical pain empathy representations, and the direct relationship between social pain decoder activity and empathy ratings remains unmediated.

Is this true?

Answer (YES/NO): NO